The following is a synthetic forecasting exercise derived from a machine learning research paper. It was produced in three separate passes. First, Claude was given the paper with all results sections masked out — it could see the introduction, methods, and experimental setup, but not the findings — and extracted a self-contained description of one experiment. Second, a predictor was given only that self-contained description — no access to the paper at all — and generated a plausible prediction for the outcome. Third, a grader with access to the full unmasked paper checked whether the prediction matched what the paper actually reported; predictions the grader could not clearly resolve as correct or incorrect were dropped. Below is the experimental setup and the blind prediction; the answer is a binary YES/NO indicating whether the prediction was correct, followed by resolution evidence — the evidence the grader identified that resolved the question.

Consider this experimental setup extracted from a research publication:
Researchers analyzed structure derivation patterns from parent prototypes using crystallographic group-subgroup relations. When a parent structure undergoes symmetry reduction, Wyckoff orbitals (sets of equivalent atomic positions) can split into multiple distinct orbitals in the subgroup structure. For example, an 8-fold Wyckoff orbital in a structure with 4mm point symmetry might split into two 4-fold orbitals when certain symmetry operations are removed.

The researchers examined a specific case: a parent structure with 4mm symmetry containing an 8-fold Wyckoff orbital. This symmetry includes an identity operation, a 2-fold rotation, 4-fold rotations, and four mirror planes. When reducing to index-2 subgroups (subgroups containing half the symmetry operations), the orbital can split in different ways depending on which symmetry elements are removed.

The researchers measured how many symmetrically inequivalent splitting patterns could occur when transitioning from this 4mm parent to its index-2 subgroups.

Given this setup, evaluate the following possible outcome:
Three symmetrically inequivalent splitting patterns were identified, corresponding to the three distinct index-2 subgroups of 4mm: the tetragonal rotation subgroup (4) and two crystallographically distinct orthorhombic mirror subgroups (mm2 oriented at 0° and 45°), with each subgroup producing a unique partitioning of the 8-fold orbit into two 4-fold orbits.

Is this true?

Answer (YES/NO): YES